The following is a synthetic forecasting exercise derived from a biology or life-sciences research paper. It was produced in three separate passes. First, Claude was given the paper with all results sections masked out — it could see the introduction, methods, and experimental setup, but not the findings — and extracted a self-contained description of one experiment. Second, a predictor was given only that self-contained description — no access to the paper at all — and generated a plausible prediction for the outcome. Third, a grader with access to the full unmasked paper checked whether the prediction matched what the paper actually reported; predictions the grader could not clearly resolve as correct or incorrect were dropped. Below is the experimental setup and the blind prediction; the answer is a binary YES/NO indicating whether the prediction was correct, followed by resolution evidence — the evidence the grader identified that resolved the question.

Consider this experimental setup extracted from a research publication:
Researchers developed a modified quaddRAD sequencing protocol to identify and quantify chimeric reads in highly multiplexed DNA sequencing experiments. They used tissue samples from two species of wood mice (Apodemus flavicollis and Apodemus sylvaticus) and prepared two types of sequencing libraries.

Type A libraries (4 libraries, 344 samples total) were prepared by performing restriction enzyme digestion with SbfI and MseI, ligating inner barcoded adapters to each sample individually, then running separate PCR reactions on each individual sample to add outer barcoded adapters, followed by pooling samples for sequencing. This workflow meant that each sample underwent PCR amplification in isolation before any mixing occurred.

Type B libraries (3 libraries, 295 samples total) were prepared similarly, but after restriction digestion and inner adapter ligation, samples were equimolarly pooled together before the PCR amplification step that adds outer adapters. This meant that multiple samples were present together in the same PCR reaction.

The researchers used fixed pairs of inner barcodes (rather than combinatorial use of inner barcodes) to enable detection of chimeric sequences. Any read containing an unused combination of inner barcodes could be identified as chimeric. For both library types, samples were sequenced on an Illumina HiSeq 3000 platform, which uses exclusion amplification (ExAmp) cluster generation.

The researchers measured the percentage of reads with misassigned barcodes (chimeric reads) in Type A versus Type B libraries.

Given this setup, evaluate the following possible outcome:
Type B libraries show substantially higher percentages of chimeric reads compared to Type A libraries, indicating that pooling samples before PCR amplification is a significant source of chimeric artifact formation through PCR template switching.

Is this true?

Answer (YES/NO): YES